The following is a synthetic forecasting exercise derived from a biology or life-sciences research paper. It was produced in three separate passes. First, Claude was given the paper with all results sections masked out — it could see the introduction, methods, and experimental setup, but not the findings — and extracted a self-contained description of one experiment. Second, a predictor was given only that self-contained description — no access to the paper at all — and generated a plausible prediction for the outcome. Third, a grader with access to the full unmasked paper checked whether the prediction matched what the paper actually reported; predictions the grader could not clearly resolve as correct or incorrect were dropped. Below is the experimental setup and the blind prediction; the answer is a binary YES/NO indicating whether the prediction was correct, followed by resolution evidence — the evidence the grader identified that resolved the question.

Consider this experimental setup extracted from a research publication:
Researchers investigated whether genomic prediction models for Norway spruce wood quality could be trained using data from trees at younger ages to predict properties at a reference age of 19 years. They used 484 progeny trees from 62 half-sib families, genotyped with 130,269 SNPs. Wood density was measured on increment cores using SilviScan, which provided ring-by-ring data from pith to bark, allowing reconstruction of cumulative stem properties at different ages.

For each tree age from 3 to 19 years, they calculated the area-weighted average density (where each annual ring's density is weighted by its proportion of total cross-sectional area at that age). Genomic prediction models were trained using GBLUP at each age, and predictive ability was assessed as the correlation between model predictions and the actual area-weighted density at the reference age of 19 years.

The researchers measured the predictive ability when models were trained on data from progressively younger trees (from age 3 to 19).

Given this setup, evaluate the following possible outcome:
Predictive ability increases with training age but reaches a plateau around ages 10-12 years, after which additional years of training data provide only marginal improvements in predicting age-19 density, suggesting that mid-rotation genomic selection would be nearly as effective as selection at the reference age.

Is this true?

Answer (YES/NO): YES